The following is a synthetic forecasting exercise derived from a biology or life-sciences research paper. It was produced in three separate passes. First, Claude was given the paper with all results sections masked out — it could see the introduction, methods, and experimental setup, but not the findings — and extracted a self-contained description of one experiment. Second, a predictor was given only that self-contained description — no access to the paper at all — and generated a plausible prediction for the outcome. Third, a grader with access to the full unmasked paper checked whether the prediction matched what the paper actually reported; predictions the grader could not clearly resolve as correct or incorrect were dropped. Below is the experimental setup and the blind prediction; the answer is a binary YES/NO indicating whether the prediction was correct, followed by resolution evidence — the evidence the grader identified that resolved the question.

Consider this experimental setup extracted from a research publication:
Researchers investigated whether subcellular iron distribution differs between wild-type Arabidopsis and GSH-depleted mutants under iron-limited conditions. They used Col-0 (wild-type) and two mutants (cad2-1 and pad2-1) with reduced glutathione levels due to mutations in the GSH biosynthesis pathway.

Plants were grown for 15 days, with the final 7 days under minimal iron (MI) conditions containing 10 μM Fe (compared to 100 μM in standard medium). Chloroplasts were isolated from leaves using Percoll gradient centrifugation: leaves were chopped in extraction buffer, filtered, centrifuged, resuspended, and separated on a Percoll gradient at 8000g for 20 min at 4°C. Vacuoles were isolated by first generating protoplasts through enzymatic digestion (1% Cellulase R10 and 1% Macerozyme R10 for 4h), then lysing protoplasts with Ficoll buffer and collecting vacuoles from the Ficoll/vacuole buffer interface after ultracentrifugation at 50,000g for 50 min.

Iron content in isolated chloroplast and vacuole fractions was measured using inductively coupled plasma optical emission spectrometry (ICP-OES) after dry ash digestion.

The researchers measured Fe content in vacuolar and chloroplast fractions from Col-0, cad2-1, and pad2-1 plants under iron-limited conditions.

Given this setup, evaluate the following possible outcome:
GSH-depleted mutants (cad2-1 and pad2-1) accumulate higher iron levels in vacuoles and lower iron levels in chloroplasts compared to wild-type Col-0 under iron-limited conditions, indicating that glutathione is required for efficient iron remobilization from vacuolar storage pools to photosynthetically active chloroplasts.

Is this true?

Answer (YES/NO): YES